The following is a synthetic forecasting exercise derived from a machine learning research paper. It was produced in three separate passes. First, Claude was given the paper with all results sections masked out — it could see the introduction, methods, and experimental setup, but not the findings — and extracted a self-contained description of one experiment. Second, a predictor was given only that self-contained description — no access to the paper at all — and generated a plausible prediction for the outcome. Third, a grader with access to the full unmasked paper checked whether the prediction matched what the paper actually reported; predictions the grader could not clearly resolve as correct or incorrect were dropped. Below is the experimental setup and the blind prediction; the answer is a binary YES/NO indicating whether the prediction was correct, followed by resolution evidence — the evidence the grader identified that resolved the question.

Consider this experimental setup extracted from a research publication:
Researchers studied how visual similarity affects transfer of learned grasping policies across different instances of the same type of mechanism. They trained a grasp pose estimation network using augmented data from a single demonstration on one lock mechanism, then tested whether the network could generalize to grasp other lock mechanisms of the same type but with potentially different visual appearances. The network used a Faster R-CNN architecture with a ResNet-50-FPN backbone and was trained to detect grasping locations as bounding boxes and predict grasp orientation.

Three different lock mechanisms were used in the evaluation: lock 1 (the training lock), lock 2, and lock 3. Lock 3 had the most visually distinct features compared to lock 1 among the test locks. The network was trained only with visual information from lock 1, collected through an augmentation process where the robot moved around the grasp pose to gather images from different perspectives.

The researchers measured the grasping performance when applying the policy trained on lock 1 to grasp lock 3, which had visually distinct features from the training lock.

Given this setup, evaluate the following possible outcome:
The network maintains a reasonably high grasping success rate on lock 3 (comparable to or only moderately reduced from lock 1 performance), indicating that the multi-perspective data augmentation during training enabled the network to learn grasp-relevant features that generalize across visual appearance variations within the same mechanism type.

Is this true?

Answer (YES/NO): YES